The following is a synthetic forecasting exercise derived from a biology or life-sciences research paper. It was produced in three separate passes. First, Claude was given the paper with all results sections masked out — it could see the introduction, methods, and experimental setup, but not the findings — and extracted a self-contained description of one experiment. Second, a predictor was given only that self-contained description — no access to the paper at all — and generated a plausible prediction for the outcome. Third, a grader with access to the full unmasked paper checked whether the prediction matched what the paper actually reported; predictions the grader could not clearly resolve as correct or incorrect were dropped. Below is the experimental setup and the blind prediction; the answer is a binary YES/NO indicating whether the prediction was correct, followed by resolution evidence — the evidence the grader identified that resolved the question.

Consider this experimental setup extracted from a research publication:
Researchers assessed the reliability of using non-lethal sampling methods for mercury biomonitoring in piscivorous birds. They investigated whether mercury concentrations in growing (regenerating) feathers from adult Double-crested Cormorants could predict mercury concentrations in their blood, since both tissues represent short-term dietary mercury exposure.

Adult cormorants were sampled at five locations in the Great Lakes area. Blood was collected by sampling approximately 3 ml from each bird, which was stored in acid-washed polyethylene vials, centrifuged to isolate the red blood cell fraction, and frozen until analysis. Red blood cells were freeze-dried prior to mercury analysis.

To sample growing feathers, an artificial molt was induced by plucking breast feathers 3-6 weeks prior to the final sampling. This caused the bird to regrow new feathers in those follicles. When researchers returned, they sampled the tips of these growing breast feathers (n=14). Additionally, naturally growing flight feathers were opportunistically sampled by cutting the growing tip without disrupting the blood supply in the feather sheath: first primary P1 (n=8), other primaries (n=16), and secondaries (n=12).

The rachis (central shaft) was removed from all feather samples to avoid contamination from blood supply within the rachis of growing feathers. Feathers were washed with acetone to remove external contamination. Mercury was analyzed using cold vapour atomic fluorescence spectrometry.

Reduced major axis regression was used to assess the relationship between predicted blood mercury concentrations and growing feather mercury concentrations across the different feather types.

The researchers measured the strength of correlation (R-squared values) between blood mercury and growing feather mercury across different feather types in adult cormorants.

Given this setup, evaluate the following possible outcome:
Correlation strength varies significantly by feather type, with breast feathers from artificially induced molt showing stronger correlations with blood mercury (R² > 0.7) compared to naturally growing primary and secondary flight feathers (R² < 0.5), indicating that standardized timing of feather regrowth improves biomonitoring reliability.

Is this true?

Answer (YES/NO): NO